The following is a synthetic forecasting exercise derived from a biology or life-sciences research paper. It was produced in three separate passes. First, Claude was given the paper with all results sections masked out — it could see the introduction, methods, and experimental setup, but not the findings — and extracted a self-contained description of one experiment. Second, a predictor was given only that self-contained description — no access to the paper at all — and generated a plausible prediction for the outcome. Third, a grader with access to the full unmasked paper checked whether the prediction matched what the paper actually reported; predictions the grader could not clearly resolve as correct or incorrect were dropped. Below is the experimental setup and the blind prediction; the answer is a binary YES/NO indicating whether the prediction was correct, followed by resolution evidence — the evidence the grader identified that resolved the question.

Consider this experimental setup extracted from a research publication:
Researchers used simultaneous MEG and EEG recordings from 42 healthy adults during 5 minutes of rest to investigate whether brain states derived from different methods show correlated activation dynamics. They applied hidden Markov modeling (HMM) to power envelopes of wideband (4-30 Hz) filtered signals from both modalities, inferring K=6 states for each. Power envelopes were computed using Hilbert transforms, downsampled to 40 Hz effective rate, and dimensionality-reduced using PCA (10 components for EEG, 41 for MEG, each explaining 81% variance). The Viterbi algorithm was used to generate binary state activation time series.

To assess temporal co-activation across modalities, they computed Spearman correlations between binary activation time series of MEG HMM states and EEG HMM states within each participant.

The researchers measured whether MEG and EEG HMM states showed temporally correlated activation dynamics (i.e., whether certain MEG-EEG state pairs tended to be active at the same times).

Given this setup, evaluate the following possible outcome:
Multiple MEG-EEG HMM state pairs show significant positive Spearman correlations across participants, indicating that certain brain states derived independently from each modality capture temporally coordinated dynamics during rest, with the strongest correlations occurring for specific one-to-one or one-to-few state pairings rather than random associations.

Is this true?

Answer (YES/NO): YES